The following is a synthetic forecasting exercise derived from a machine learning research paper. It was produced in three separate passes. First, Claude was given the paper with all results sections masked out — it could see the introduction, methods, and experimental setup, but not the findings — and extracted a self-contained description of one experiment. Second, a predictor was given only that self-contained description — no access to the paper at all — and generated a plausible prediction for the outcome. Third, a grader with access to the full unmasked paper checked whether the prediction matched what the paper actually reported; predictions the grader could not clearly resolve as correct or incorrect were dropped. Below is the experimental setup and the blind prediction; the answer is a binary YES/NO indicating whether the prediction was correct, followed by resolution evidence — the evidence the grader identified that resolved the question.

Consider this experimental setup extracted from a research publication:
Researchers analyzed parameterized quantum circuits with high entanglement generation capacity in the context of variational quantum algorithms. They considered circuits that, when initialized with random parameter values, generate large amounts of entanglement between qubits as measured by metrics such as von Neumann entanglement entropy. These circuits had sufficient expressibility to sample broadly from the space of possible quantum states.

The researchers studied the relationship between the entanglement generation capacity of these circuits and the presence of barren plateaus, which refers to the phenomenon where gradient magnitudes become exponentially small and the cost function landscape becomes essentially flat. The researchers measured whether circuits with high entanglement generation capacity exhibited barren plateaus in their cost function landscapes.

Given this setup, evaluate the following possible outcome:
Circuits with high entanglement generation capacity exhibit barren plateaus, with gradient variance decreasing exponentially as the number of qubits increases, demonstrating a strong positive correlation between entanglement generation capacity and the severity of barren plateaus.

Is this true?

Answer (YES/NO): YES